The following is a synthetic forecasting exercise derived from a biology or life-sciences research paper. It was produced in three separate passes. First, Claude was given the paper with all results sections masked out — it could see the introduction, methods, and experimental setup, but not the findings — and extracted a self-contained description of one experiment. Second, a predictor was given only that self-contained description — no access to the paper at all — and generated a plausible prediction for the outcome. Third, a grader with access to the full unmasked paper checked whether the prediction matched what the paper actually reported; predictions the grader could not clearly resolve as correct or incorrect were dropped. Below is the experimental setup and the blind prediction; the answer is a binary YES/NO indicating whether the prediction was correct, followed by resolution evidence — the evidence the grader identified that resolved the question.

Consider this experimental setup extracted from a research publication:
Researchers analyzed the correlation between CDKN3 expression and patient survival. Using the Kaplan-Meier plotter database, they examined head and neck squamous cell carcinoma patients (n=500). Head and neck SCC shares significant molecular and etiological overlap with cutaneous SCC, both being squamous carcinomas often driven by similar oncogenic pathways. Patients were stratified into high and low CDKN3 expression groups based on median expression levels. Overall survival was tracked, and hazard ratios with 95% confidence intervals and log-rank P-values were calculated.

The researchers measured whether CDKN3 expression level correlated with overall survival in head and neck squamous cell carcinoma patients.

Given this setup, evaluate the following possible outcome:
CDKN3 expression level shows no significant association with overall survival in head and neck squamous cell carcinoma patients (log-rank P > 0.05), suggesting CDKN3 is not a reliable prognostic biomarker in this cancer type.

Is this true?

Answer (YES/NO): NO